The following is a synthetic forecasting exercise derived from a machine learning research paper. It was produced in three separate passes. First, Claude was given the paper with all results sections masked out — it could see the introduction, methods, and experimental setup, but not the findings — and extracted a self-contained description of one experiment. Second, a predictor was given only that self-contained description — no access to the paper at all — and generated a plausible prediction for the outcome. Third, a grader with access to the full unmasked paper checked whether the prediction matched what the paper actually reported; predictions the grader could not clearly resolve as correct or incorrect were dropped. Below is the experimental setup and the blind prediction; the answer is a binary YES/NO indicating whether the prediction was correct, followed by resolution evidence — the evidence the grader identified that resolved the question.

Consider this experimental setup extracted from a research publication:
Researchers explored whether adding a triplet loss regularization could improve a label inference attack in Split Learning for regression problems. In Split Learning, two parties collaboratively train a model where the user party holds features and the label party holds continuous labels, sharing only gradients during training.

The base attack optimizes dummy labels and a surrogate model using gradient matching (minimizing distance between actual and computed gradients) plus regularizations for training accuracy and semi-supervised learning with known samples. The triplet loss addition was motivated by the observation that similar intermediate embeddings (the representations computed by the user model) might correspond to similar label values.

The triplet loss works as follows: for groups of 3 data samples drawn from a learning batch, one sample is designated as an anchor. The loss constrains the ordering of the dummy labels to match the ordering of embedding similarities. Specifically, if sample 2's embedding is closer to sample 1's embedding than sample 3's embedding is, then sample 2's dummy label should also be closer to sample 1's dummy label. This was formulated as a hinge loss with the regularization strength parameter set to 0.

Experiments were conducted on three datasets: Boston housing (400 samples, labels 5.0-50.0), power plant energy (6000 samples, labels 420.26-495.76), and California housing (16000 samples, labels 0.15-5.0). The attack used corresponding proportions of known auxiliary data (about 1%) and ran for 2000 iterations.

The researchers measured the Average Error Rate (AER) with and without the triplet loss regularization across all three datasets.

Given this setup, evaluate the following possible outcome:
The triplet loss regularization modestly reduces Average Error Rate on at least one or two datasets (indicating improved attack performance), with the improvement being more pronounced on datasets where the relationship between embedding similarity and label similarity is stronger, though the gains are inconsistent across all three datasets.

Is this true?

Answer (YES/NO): NO